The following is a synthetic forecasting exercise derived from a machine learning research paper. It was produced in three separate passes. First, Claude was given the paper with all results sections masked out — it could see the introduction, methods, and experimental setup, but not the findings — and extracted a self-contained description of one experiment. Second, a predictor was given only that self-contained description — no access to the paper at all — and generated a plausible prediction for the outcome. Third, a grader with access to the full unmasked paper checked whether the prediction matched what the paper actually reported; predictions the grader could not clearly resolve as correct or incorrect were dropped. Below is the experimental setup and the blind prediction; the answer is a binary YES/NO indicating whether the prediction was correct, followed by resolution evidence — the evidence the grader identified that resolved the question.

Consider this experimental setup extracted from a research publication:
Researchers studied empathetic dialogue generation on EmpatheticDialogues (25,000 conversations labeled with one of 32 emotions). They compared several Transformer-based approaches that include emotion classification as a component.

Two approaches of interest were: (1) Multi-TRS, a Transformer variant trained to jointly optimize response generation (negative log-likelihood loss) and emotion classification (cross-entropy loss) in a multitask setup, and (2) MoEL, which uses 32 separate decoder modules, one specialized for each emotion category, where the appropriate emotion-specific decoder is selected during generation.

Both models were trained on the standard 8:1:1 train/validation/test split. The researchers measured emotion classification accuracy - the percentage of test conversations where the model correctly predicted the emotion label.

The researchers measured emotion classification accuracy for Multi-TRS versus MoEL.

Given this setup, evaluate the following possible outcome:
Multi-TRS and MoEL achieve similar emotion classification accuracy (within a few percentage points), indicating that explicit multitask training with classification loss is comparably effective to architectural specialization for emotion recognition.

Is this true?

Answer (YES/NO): YES